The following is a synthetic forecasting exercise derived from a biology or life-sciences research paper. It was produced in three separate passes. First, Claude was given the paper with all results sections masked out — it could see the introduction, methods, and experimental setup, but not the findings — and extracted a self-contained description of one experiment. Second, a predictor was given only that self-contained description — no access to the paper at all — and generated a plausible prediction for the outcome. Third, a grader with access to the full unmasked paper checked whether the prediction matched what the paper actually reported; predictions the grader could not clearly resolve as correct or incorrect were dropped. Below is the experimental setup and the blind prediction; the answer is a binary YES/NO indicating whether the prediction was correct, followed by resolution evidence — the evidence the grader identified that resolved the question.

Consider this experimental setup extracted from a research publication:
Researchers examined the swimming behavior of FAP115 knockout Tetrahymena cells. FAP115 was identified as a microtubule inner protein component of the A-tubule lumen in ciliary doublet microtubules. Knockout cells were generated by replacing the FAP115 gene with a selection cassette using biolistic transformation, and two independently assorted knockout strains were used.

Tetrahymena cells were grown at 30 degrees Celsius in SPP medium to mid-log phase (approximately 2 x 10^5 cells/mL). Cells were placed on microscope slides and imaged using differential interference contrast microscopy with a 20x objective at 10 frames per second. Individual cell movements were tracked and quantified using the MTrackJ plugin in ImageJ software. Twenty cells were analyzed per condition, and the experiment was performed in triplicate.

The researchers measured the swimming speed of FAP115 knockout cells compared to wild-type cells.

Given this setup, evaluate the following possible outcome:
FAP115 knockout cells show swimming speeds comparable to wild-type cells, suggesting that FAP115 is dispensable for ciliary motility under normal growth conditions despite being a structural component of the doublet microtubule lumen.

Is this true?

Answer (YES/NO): NO